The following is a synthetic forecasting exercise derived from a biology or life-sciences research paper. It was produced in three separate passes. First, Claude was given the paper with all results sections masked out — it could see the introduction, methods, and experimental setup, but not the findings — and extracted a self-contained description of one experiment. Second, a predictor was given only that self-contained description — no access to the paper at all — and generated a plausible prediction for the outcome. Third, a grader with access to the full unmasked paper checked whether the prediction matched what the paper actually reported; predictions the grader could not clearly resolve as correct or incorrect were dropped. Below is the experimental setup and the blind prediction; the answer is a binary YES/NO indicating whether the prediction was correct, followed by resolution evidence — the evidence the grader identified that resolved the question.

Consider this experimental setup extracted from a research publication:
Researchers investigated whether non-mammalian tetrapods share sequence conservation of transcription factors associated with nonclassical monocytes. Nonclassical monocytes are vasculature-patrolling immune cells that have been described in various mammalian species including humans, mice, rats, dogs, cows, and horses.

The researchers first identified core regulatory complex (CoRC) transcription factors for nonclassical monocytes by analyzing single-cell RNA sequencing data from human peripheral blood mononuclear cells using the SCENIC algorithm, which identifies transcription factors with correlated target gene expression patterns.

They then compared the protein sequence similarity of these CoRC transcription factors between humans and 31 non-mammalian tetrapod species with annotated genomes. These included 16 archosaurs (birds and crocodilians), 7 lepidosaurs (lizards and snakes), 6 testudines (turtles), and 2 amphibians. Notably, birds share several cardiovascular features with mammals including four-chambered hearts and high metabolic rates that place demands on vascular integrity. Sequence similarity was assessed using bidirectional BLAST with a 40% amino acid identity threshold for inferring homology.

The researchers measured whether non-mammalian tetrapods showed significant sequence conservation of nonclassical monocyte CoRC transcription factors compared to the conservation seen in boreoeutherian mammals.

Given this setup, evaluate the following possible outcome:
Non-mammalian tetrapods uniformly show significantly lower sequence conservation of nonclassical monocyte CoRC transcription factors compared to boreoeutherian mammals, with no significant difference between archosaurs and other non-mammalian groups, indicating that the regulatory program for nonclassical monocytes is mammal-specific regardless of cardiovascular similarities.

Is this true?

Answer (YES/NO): YES